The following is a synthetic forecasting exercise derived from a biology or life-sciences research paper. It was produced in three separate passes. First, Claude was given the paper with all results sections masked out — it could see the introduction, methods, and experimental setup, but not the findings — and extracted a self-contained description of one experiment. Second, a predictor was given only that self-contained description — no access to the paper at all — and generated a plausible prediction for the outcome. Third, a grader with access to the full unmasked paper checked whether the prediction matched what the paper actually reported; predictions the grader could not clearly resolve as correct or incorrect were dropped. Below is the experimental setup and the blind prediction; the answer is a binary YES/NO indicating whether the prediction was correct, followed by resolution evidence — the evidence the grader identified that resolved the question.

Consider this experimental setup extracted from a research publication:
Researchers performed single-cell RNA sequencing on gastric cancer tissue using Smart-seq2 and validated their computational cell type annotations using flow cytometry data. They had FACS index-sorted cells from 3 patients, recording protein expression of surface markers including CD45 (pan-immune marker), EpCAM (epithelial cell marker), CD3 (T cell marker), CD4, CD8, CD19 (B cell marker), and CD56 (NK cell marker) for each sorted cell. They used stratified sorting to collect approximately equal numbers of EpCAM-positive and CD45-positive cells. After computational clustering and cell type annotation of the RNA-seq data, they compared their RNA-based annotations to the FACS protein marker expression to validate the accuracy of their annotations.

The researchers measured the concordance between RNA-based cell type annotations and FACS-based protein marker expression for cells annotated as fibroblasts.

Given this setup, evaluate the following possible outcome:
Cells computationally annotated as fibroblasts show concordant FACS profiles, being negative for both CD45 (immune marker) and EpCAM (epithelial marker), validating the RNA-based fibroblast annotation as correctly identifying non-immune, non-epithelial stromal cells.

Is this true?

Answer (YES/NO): NO